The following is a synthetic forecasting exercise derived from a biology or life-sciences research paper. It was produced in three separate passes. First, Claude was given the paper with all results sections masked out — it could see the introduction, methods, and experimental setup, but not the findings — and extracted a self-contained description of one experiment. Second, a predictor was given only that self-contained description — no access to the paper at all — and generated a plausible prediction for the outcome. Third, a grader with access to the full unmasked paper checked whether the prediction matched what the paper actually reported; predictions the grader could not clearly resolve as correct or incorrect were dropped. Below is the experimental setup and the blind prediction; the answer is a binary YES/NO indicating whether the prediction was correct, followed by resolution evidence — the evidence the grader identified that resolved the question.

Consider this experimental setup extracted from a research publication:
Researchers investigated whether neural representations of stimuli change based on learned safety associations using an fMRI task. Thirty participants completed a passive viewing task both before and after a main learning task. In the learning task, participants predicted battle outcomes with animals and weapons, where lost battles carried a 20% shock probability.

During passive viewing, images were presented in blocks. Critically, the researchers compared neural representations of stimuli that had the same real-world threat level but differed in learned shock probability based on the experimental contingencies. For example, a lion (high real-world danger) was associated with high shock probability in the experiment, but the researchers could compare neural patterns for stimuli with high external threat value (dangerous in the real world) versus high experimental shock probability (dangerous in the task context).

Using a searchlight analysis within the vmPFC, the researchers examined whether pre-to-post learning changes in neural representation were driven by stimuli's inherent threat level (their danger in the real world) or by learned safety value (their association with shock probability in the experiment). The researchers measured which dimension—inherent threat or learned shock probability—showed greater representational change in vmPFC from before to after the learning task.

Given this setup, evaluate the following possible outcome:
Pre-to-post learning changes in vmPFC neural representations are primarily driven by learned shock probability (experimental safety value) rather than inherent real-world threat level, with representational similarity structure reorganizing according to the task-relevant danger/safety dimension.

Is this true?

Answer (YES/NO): YES